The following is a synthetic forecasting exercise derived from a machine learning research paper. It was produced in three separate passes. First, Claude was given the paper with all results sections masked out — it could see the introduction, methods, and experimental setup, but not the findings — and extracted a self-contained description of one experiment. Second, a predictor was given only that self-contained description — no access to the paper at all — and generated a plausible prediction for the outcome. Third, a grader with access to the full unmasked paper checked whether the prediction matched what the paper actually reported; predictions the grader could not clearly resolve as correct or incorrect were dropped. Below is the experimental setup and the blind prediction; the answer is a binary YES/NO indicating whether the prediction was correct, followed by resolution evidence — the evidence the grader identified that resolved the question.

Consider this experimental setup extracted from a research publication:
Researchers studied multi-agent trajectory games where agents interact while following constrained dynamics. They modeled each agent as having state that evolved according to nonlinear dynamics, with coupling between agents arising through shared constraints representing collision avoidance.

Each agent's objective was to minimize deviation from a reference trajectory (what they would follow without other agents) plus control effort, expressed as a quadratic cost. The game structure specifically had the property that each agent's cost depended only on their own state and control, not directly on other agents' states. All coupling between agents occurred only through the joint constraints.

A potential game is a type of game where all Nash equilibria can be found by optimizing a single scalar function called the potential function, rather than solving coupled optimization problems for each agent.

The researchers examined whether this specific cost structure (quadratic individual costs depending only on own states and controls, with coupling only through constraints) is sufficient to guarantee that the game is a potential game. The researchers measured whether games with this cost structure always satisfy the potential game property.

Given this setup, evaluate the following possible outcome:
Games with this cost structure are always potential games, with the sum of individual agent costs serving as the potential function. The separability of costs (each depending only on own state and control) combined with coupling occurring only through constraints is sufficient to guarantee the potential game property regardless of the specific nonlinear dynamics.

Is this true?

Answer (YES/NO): YES